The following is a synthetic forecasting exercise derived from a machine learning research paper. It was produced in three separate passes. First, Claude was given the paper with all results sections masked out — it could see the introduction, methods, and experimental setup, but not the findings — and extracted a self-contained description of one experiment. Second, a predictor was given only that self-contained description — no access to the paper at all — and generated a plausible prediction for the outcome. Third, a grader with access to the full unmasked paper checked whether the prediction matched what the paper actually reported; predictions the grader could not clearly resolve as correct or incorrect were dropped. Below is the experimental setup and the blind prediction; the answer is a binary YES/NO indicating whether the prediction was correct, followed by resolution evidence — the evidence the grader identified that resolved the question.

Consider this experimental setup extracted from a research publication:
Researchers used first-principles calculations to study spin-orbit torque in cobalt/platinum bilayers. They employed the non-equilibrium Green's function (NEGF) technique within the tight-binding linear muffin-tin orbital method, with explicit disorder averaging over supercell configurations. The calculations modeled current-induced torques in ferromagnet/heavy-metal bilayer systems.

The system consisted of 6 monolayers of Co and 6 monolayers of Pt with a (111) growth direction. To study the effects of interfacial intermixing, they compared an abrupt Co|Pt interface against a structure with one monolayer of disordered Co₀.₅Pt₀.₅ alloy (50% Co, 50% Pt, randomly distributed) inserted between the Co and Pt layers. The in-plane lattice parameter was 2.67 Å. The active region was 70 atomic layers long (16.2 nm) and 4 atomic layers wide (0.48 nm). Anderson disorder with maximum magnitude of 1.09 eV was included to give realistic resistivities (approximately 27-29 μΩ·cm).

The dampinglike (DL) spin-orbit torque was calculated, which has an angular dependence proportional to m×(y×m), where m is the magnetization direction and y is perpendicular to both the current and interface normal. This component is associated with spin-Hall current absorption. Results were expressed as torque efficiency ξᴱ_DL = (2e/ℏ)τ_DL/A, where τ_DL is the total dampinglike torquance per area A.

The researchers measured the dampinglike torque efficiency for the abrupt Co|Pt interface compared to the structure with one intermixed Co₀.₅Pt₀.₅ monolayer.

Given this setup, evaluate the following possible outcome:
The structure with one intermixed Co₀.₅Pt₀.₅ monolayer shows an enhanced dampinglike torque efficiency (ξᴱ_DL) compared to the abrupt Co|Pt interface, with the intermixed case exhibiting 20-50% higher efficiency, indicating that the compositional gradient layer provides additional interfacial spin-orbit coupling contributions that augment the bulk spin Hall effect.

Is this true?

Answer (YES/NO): NO